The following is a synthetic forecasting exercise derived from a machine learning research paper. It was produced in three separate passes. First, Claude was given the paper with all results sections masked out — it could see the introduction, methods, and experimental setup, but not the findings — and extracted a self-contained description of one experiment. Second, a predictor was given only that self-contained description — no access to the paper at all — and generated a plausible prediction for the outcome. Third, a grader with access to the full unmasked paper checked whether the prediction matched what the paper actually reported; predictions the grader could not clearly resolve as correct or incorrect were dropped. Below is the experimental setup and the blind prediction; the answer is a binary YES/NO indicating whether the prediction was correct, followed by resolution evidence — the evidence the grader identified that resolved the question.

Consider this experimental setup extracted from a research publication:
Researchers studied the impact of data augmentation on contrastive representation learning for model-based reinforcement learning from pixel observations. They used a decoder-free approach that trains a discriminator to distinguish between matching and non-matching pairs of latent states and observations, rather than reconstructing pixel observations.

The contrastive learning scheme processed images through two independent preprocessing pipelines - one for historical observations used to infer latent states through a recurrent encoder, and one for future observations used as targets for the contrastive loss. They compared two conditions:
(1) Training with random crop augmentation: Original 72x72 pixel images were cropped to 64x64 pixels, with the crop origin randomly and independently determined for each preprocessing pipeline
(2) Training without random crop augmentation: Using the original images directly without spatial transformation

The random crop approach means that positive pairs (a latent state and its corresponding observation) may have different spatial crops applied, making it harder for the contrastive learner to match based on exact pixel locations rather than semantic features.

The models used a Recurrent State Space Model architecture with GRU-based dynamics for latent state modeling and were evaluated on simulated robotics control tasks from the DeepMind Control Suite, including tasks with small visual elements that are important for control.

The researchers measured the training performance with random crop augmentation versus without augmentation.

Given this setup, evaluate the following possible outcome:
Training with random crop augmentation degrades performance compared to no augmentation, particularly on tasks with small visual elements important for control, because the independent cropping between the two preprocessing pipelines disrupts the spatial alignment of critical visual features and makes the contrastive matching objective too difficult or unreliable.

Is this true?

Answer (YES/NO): NO